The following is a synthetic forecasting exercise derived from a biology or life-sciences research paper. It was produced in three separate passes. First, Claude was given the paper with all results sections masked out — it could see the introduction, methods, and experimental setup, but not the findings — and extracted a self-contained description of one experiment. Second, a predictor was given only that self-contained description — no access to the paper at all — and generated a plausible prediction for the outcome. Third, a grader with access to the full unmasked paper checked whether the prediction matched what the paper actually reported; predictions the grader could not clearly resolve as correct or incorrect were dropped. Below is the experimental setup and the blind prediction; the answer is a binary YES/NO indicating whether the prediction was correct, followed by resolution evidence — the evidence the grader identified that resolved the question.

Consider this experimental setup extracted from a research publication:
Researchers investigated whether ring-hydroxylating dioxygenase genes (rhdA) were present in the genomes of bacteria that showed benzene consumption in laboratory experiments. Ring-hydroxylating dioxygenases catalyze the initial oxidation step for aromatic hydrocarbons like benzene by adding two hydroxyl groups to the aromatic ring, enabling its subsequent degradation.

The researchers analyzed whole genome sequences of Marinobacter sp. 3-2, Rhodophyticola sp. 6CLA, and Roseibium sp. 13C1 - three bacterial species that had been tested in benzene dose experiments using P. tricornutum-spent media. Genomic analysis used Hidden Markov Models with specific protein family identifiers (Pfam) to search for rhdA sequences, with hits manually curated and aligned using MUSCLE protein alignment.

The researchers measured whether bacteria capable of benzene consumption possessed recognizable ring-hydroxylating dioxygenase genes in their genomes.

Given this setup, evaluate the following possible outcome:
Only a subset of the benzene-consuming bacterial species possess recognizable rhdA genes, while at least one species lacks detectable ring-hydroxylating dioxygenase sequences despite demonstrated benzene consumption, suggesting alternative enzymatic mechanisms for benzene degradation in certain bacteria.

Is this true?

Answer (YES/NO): NO